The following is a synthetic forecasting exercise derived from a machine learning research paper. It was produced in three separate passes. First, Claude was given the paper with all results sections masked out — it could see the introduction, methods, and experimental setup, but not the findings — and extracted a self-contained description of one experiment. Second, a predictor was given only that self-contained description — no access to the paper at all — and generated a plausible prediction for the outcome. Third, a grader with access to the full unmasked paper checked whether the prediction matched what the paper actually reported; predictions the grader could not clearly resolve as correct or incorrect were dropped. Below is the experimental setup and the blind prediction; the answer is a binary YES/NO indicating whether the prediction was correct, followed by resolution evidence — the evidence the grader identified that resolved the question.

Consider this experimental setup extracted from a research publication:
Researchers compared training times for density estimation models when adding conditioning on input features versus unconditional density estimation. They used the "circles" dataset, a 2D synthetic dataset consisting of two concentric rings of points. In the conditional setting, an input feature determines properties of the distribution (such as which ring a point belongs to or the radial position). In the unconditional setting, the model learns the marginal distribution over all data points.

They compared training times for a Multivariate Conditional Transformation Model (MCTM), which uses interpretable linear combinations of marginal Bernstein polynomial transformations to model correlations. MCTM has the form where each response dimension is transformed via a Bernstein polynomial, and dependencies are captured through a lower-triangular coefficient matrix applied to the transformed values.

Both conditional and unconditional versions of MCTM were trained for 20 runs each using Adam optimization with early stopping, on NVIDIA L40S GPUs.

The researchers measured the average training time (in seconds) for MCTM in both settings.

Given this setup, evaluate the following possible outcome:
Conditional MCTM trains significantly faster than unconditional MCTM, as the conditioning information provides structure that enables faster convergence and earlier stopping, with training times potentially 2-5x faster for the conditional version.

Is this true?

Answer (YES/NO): NO